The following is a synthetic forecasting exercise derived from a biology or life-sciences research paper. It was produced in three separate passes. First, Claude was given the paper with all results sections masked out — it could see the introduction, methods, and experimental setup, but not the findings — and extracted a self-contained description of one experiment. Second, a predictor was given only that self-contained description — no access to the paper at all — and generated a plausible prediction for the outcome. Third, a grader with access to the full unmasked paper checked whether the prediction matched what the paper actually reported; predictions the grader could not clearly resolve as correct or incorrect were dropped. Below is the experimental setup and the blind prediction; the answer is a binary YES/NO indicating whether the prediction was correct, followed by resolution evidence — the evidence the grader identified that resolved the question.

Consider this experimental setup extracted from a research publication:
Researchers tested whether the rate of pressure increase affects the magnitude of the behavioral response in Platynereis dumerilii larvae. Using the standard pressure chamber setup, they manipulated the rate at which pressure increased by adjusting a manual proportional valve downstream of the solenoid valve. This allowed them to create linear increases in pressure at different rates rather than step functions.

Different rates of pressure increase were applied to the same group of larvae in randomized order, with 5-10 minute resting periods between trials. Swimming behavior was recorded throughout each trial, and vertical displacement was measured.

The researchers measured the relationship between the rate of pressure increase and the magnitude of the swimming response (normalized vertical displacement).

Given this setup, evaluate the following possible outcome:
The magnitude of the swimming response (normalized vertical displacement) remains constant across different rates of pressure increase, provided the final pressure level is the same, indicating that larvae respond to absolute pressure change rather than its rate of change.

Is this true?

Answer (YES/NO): NO